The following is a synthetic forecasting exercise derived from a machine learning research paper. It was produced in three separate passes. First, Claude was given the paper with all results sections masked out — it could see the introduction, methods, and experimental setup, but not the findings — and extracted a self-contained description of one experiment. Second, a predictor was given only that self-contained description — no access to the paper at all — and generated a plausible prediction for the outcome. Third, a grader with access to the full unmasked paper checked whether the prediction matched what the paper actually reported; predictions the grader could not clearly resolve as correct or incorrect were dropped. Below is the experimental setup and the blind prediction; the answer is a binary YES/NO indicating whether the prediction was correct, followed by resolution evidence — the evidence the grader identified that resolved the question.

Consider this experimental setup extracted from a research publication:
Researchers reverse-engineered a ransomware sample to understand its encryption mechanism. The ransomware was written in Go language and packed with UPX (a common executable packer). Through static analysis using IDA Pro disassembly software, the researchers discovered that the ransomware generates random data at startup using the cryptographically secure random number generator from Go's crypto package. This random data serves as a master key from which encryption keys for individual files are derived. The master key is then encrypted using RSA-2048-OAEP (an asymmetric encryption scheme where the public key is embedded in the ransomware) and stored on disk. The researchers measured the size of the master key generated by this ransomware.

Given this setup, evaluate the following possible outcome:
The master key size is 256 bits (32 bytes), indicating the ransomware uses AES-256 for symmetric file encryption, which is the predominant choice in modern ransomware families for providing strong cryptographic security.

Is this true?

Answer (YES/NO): NO